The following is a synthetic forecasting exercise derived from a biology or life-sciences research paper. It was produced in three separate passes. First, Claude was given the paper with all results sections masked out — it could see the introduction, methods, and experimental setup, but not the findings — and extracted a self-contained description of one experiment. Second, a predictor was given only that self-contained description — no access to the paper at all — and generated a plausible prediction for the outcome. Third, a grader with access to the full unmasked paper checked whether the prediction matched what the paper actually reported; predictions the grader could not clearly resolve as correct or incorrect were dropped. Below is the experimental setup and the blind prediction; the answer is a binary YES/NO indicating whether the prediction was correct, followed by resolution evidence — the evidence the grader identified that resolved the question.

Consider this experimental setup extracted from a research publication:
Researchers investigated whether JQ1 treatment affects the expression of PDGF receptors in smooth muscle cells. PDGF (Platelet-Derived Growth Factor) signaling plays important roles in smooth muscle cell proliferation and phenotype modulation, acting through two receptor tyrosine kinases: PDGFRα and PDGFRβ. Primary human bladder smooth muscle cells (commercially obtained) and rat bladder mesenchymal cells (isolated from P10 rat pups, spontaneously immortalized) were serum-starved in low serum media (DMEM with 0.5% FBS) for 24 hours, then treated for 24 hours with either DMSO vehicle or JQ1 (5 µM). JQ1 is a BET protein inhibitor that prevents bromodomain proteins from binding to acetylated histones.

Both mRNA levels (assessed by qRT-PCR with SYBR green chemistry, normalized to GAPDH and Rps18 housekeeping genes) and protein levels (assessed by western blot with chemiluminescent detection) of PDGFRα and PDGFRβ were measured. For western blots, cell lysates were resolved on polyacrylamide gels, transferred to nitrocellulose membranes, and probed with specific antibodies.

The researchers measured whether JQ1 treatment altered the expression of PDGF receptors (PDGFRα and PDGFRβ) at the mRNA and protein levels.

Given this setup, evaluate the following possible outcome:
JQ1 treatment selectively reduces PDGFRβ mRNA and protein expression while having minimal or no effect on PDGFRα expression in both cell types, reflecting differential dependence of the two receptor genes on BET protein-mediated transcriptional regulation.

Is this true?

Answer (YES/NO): NO